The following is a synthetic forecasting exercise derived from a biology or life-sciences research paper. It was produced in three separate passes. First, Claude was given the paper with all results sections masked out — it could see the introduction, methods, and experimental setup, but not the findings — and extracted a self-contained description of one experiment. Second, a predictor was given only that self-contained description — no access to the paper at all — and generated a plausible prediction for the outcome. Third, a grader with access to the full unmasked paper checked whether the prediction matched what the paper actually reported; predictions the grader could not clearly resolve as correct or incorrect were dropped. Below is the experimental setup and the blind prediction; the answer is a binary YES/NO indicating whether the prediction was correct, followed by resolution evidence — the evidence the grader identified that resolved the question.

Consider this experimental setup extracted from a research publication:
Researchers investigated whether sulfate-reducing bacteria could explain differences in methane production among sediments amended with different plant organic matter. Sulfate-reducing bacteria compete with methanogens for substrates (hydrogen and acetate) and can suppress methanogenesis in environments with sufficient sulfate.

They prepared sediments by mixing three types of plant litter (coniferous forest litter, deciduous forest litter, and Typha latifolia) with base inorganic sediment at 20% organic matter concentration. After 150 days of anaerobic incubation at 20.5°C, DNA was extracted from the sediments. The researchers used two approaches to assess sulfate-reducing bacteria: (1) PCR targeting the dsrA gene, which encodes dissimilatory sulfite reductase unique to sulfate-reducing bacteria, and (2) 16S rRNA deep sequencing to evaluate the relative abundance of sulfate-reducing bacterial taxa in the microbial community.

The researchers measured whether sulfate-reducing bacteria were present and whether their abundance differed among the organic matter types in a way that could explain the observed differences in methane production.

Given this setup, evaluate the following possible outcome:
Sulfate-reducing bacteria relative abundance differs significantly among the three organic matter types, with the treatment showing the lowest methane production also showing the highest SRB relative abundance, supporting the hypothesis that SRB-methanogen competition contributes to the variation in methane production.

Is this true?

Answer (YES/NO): NO